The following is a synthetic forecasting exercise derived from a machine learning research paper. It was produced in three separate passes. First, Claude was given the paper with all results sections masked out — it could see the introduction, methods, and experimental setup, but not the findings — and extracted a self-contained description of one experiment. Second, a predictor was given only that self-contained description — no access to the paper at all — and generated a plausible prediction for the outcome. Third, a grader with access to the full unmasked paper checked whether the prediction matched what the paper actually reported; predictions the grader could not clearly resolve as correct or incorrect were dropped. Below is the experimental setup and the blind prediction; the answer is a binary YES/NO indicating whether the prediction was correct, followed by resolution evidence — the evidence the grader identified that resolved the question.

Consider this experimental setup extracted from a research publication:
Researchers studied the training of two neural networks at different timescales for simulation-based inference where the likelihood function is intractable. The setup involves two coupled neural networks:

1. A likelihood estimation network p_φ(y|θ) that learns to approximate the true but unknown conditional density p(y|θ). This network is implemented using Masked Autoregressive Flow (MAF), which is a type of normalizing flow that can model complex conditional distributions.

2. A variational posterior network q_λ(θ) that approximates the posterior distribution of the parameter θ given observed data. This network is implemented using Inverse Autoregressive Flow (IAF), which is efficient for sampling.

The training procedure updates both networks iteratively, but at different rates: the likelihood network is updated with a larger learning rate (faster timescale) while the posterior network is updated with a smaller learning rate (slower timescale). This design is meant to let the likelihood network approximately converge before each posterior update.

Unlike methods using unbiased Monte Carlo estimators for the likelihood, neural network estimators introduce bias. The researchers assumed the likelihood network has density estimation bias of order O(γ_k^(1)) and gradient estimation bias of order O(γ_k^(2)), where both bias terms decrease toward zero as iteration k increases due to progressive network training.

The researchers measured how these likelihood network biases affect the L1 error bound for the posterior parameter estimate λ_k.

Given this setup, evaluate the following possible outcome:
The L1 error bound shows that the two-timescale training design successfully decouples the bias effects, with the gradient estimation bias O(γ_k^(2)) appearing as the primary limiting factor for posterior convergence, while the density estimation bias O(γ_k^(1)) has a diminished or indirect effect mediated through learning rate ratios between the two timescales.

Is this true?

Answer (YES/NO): NO